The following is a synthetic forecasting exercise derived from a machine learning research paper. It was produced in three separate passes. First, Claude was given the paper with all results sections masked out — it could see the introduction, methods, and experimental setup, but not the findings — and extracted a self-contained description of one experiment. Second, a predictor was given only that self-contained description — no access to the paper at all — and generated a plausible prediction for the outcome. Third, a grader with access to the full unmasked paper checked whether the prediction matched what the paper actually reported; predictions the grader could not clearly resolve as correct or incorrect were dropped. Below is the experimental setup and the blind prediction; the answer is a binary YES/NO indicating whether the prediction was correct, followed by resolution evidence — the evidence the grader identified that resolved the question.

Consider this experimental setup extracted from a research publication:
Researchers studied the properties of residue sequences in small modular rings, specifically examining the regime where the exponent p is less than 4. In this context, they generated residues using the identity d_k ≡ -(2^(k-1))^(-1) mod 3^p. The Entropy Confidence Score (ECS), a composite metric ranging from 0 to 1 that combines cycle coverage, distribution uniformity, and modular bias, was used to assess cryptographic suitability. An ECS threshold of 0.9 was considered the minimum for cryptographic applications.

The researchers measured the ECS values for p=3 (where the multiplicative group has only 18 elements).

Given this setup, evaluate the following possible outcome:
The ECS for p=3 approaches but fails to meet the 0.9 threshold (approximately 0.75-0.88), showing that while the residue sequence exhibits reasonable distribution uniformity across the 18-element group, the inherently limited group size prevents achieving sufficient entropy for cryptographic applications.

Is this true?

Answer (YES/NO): YES